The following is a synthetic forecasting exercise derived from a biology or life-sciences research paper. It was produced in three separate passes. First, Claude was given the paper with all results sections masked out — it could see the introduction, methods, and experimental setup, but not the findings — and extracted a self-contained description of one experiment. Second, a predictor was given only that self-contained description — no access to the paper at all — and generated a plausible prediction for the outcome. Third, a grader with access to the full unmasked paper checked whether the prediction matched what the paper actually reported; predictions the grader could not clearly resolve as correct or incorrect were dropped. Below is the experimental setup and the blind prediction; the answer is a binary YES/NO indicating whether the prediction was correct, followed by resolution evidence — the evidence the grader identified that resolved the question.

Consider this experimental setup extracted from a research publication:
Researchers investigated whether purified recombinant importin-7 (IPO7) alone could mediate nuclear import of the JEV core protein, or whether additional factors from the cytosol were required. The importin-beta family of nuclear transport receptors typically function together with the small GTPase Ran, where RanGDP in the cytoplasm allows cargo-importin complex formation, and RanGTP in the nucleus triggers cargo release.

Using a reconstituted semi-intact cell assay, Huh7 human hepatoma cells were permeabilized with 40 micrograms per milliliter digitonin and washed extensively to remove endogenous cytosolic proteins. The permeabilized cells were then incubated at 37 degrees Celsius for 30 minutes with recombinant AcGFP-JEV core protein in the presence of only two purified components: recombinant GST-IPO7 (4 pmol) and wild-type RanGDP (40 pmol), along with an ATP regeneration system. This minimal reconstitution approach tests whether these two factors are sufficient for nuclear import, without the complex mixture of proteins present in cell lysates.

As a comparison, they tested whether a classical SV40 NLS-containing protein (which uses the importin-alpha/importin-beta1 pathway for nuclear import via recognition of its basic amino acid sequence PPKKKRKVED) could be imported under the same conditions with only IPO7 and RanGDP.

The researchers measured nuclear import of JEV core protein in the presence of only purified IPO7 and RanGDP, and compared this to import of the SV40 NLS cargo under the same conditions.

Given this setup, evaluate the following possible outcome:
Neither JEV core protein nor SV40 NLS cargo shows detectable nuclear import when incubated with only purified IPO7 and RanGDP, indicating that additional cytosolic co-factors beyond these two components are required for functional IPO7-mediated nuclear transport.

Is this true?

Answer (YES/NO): NO